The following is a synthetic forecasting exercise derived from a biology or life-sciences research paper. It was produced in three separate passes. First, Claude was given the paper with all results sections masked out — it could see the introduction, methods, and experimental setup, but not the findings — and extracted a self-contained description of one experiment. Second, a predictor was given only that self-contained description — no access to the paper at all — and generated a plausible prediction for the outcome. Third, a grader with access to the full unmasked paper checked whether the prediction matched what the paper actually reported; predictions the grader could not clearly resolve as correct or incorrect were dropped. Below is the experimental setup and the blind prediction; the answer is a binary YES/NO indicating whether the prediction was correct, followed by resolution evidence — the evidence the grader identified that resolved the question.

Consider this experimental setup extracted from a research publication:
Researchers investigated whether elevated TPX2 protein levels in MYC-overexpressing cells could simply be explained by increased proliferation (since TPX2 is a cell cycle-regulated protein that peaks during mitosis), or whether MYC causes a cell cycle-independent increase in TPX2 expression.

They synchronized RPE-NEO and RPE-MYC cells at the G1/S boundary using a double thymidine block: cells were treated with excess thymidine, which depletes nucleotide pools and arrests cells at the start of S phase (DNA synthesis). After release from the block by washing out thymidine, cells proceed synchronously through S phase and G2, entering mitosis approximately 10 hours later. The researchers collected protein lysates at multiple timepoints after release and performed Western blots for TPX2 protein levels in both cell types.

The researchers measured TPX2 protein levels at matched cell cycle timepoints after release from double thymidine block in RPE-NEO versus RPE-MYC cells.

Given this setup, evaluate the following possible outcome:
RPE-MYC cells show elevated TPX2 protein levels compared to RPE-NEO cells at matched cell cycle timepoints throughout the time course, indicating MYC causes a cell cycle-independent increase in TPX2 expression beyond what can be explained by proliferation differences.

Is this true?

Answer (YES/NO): YES